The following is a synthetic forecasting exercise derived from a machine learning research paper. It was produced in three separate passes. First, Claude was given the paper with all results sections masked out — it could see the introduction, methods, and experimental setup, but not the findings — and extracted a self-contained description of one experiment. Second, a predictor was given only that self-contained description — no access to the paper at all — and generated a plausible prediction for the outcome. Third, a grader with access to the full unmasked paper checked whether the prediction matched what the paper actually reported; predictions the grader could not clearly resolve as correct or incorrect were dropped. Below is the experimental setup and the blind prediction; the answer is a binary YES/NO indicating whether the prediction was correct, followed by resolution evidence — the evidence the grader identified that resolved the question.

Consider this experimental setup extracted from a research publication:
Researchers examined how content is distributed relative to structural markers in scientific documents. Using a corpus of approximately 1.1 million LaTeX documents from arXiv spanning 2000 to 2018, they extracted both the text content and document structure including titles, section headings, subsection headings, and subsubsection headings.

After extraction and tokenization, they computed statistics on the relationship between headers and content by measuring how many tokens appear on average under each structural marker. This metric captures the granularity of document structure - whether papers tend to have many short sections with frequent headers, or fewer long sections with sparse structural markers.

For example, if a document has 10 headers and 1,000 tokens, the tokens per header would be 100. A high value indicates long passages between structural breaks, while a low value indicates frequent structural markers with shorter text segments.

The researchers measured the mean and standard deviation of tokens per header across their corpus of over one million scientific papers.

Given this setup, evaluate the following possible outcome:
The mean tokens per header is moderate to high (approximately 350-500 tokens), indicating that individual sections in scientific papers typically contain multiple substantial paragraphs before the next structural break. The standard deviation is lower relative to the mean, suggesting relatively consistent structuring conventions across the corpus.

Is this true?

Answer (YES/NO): NO